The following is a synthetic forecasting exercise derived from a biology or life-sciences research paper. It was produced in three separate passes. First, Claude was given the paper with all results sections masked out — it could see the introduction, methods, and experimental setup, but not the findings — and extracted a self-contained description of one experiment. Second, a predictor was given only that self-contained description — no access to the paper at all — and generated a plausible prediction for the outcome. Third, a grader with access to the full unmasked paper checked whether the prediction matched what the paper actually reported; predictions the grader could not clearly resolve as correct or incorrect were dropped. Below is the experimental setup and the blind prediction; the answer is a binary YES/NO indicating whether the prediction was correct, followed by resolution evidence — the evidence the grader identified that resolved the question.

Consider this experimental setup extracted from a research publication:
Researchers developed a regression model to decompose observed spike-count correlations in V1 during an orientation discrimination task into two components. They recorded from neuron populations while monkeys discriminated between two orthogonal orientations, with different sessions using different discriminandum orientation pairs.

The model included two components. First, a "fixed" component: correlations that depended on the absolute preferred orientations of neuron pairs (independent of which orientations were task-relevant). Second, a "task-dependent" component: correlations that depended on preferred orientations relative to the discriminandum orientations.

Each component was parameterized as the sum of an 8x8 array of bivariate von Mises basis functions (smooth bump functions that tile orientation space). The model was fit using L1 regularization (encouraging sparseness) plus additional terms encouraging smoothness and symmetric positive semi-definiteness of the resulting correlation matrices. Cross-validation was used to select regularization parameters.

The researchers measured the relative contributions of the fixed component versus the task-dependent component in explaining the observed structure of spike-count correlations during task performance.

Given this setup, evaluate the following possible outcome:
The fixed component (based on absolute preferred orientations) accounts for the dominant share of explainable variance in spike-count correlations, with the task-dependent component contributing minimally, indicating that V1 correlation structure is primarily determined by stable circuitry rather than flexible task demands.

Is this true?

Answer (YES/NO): NO